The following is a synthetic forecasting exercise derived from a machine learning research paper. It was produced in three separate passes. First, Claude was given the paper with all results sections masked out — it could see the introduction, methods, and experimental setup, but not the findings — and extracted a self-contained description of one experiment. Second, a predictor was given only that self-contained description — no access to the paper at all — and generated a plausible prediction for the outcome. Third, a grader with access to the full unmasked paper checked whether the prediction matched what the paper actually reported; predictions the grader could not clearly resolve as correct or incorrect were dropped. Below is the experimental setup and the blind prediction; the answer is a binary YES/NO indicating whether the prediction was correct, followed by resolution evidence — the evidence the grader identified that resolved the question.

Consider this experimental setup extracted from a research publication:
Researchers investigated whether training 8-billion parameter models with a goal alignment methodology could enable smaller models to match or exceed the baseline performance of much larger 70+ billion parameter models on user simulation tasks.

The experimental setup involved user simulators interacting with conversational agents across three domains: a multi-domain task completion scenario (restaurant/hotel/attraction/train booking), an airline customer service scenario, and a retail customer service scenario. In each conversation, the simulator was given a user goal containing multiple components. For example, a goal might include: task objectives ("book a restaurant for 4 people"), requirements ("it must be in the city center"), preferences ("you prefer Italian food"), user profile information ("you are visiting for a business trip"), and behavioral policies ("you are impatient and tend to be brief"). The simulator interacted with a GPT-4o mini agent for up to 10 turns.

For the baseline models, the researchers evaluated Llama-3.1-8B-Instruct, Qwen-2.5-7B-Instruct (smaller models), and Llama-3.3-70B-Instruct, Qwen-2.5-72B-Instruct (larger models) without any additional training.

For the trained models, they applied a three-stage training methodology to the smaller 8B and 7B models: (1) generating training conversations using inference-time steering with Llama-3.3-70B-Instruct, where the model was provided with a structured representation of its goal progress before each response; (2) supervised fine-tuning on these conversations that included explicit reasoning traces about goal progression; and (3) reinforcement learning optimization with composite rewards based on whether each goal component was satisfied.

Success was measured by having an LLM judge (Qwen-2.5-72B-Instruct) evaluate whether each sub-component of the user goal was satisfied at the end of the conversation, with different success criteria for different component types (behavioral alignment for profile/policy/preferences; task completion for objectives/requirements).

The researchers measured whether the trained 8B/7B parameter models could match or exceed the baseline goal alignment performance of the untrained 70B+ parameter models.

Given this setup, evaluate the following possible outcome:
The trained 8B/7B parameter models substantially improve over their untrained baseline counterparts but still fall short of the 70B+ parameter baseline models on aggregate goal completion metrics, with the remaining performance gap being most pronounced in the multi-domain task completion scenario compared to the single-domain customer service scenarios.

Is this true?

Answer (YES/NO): NO